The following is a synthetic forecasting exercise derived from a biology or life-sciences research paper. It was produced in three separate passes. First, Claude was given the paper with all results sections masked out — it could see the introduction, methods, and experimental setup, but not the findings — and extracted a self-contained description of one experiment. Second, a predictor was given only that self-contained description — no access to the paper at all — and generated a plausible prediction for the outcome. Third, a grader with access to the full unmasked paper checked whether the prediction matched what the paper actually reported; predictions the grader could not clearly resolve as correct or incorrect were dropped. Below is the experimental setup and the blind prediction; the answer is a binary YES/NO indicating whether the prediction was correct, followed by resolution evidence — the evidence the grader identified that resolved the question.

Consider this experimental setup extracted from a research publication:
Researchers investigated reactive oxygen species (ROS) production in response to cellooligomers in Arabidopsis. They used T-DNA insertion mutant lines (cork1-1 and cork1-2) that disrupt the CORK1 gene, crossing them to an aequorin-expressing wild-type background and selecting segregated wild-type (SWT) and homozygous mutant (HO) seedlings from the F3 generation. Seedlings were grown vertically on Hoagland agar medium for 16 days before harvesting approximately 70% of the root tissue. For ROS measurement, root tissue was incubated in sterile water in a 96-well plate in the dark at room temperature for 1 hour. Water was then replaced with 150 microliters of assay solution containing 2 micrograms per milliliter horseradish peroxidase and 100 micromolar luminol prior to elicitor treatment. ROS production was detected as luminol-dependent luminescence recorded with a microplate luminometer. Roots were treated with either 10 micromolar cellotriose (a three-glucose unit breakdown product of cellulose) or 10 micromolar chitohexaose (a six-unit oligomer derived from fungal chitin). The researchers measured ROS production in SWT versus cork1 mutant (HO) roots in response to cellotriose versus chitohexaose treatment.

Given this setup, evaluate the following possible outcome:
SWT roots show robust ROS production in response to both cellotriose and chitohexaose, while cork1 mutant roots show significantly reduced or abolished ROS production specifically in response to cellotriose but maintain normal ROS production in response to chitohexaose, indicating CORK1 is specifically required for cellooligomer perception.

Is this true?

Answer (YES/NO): YES